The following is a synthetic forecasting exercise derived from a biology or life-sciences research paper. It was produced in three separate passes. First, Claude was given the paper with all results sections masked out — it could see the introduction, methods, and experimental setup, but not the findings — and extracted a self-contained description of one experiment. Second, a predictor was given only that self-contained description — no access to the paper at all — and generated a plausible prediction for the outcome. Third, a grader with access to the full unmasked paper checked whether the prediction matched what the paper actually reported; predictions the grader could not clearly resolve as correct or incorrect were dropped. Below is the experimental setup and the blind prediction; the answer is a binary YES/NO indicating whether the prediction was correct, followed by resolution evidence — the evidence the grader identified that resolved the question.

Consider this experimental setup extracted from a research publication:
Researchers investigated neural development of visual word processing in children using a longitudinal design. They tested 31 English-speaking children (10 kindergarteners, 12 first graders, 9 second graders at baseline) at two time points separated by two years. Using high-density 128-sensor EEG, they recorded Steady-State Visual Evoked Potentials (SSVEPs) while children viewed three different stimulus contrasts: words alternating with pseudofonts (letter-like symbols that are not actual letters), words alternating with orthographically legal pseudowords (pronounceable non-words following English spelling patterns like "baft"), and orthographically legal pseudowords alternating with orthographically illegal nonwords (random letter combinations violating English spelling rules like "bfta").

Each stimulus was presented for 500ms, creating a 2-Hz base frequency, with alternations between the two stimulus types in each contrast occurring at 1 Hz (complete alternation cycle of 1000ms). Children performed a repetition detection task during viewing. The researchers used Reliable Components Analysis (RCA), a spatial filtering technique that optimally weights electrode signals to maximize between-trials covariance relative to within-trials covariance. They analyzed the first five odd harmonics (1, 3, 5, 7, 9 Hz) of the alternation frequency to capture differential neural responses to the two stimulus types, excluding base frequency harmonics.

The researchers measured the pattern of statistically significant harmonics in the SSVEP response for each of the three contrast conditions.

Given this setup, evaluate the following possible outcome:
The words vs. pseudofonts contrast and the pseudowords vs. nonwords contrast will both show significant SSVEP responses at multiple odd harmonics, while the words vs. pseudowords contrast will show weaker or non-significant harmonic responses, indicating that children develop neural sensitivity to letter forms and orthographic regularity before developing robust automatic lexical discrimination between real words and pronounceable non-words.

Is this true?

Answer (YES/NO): NO